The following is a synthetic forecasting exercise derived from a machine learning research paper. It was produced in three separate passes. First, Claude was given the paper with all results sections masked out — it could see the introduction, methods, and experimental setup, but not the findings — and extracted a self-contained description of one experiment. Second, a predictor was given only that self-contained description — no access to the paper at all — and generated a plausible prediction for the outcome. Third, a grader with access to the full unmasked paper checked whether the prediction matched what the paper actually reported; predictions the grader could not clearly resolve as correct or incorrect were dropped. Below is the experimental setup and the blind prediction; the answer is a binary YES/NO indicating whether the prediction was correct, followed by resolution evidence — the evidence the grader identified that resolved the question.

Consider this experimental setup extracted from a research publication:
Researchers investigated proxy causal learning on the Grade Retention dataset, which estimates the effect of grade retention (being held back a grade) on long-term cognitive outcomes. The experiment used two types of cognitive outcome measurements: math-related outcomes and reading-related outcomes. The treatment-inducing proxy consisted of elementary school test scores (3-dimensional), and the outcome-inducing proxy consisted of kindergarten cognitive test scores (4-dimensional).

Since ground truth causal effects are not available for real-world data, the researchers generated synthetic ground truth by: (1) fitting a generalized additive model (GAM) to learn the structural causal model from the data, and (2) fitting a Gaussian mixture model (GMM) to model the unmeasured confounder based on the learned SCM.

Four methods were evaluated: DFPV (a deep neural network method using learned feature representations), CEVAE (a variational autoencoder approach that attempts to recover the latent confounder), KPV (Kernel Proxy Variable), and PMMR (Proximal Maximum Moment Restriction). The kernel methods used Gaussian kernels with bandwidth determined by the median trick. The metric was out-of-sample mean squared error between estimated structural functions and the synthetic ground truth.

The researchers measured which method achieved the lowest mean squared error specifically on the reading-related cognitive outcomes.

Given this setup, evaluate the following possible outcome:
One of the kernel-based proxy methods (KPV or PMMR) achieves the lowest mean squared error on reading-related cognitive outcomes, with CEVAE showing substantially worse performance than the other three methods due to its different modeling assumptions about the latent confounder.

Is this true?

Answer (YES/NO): YES